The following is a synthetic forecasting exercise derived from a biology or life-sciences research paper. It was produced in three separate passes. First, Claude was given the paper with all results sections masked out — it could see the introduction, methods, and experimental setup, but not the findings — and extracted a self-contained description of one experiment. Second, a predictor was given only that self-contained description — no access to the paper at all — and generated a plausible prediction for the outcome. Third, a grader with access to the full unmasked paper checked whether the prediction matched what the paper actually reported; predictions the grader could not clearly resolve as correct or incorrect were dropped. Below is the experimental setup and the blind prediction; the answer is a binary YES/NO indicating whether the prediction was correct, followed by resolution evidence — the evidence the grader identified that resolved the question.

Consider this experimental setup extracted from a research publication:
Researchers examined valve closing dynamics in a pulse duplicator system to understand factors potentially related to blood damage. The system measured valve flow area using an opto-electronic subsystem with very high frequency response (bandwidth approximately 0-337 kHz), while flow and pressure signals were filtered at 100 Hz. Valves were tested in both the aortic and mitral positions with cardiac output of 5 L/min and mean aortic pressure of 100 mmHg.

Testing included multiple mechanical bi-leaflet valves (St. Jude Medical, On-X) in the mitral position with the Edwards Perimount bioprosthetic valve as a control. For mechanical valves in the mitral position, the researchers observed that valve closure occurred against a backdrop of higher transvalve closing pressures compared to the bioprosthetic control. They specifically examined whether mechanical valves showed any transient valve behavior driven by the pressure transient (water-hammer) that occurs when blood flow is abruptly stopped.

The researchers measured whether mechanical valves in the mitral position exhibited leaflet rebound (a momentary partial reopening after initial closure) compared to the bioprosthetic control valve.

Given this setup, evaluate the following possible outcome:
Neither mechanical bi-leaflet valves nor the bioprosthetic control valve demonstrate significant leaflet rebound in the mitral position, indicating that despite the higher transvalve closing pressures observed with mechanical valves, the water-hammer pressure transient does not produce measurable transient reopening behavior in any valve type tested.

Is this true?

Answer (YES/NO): NO